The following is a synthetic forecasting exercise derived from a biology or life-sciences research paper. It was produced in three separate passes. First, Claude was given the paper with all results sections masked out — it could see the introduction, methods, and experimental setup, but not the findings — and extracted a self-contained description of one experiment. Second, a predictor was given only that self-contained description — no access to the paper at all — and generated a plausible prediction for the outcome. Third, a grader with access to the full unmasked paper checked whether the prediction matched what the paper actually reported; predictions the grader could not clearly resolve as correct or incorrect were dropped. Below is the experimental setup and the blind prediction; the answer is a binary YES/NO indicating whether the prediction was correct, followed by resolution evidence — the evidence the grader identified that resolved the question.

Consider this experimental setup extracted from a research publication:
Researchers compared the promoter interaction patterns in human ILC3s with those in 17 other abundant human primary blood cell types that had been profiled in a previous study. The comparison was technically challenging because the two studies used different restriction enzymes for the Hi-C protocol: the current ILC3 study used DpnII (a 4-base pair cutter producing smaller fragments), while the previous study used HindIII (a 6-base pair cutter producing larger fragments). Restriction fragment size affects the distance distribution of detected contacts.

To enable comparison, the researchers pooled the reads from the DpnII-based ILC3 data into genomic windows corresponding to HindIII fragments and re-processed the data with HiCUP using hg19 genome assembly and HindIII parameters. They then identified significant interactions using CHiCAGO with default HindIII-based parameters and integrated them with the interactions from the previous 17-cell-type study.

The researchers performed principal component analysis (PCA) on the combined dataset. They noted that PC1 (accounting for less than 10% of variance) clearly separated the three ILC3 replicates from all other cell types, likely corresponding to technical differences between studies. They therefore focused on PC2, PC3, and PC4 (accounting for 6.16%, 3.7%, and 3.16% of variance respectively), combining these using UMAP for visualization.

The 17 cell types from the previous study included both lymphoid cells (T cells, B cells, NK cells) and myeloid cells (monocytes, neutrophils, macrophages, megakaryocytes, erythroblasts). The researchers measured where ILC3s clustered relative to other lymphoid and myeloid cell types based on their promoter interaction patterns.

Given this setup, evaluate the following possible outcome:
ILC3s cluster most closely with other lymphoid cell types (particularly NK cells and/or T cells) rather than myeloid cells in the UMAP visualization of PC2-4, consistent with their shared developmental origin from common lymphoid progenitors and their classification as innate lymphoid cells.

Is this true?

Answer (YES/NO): YES